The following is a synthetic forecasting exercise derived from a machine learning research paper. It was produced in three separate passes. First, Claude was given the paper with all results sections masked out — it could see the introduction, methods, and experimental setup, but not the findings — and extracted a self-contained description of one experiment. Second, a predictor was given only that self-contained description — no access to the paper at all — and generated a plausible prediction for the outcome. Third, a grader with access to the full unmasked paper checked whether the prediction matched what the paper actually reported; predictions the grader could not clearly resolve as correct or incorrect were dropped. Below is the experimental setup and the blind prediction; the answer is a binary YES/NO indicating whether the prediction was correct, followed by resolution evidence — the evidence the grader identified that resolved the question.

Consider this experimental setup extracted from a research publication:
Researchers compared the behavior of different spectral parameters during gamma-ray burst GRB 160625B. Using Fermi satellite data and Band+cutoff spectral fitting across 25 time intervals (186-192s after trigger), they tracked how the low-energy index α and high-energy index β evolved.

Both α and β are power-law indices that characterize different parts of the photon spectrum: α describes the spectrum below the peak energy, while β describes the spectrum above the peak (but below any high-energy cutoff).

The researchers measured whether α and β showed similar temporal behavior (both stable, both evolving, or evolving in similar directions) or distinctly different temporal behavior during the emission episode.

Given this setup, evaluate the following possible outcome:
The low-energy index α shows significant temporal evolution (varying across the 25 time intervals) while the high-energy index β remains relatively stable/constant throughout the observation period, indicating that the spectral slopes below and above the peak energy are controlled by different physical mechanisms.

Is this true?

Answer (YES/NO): NO